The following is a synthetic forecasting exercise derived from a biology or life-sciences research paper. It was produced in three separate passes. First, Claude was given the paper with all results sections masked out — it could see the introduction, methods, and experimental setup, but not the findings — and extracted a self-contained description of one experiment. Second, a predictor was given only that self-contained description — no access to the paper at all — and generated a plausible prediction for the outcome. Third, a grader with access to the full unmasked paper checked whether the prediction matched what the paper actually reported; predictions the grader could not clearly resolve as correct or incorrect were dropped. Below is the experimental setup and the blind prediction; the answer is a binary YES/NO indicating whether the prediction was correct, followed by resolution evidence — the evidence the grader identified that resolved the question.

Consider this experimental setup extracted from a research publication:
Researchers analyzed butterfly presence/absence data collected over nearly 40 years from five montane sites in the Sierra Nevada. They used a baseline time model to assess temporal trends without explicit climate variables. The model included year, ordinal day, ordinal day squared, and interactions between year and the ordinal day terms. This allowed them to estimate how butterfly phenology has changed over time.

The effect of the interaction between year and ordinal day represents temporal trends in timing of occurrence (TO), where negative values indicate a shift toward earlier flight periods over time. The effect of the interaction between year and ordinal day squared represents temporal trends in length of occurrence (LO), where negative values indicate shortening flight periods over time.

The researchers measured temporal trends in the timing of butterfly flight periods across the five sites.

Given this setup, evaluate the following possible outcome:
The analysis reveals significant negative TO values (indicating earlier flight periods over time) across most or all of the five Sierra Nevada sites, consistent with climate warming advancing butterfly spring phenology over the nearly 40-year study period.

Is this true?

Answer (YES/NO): NO